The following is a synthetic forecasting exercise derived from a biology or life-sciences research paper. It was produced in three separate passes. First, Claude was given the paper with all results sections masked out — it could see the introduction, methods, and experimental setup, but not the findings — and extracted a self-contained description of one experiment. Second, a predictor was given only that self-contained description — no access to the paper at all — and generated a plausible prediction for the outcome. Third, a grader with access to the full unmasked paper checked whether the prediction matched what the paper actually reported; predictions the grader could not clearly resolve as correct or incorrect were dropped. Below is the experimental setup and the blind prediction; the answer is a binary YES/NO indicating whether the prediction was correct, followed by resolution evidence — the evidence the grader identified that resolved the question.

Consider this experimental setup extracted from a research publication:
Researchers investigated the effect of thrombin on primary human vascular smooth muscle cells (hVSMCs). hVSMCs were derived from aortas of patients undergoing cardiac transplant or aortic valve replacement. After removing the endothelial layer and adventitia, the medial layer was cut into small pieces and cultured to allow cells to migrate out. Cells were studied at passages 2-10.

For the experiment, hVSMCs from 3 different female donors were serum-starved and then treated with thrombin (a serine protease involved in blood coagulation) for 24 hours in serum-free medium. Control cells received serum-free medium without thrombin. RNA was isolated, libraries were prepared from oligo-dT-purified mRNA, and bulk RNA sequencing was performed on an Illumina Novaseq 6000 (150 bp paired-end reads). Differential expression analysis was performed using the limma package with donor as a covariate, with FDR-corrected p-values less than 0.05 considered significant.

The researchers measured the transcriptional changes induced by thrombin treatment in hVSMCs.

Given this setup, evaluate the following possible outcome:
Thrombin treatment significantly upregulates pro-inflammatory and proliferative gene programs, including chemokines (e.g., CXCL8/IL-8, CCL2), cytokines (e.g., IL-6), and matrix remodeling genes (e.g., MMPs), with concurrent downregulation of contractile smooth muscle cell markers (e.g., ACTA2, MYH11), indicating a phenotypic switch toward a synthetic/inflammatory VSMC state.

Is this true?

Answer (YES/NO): NO